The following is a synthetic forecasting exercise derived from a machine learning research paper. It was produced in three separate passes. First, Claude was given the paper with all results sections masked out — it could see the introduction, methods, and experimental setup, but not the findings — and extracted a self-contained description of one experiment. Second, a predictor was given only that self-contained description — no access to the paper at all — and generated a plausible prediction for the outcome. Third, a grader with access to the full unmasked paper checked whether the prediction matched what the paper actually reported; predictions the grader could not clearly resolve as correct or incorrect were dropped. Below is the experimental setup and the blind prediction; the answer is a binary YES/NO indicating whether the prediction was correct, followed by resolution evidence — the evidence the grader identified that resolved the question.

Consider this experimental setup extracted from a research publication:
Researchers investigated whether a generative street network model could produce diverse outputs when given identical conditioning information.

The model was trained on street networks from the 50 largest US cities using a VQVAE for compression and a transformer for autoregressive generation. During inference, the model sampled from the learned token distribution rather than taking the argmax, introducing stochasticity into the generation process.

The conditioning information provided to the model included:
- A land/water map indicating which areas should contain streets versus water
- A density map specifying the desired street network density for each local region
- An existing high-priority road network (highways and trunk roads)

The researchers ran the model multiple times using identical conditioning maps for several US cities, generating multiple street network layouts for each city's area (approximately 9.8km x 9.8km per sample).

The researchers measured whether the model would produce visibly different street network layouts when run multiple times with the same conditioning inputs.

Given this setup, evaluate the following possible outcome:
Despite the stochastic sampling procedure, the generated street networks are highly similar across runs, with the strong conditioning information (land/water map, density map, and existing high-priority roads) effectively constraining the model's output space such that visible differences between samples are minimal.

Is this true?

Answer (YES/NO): NO